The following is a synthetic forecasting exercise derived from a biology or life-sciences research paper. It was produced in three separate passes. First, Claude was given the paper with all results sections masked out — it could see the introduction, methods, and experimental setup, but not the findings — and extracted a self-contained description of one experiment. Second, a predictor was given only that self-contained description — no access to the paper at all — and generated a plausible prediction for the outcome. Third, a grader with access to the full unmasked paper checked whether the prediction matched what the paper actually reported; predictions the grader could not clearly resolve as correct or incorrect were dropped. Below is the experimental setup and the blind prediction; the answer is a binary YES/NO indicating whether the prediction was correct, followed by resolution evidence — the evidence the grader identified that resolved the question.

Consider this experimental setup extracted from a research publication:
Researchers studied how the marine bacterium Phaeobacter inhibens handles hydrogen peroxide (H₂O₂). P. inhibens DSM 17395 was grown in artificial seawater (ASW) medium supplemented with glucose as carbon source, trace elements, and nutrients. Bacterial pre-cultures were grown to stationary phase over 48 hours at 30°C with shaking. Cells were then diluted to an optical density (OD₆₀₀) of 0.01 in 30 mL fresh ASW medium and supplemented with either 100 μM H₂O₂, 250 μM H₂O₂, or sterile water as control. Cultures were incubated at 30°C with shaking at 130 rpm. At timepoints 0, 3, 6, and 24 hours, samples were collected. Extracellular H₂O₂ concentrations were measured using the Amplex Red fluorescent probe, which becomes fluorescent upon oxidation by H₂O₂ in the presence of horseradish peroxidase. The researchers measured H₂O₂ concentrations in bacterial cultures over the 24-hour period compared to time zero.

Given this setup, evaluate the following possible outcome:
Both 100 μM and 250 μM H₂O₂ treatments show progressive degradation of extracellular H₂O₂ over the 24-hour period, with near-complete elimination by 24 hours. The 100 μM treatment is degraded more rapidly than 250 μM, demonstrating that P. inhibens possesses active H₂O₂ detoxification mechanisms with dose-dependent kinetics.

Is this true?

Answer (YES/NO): NO